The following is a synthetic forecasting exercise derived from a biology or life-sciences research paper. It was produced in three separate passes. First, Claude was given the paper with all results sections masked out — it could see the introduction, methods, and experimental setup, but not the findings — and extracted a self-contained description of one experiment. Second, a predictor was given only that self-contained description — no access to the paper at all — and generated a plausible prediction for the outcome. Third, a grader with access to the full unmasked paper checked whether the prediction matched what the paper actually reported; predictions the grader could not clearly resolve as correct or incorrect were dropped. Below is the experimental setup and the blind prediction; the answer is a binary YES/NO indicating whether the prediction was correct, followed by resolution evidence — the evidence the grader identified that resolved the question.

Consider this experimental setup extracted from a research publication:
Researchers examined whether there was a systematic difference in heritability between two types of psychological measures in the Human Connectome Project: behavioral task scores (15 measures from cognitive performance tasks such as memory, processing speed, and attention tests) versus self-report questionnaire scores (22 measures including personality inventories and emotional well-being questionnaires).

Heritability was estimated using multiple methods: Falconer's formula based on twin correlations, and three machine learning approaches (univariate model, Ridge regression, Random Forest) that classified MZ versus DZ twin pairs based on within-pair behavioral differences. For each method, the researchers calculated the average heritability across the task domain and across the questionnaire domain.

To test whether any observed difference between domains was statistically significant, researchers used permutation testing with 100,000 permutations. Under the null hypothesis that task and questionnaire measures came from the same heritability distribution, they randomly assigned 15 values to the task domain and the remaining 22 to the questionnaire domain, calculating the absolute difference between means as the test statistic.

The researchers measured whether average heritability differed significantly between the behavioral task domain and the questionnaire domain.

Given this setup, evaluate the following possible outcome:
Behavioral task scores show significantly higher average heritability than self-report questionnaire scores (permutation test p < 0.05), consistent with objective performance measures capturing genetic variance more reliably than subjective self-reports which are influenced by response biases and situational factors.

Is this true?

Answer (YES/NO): NO